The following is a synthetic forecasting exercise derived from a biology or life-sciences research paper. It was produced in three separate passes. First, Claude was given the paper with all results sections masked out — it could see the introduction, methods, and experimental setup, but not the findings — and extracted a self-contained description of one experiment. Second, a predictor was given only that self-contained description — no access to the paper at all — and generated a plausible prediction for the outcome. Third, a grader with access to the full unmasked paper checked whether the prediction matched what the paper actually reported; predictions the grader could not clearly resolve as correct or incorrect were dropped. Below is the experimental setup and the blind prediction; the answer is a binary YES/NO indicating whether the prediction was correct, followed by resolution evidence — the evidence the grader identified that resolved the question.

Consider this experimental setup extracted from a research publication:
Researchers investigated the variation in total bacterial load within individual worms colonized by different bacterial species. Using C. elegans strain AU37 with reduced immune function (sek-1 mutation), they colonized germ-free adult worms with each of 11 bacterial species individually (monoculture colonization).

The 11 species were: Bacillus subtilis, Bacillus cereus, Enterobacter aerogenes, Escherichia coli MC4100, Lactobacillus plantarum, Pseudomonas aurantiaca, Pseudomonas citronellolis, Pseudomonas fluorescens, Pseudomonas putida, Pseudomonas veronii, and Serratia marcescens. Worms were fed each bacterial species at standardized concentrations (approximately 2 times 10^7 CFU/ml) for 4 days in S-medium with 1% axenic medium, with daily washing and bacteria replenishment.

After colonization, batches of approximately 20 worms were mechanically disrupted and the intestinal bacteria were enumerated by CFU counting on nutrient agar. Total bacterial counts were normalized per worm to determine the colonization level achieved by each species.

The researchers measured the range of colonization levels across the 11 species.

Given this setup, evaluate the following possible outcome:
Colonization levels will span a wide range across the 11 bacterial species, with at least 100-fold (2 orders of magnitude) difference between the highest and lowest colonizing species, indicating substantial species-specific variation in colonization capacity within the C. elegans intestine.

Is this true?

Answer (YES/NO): YES